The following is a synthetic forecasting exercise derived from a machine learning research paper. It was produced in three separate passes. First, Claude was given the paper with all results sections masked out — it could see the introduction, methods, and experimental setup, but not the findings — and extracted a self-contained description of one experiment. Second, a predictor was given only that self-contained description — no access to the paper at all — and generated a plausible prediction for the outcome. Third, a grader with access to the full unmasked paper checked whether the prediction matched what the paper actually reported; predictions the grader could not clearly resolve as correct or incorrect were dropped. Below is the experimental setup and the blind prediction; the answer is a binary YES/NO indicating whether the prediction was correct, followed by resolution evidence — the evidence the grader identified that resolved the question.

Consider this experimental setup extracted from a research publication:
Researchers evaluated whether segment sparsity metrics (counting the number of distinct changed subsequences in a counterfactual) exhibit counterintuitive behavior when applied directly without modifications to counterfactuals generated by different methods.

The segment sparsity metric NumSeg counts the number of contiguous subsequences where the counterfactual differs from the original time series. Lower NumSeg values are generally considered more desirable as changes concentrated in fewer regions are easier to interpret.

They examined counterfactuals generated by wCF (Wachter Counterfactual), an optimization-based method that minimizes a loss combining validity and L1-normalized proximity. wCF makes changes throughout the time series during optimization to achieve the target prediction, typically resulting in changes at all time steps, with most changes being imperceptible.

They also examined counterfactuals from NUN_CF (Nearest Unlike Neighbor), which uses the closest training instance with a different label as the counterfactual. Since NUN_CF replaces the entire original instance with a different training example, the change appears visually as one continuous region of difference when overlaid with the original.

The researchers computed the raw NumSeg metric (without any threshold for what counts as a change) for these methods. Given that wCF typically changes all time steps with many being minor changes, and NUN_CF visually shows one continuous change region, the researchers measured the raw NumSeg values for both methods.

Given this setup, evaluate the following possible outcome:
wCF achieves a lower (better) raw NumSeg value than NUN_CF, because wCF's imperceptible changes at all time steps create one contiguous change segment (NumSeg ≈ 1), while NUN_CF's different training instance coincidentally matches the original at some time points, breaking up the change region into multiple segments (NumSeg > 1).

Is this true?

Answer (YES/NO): NO